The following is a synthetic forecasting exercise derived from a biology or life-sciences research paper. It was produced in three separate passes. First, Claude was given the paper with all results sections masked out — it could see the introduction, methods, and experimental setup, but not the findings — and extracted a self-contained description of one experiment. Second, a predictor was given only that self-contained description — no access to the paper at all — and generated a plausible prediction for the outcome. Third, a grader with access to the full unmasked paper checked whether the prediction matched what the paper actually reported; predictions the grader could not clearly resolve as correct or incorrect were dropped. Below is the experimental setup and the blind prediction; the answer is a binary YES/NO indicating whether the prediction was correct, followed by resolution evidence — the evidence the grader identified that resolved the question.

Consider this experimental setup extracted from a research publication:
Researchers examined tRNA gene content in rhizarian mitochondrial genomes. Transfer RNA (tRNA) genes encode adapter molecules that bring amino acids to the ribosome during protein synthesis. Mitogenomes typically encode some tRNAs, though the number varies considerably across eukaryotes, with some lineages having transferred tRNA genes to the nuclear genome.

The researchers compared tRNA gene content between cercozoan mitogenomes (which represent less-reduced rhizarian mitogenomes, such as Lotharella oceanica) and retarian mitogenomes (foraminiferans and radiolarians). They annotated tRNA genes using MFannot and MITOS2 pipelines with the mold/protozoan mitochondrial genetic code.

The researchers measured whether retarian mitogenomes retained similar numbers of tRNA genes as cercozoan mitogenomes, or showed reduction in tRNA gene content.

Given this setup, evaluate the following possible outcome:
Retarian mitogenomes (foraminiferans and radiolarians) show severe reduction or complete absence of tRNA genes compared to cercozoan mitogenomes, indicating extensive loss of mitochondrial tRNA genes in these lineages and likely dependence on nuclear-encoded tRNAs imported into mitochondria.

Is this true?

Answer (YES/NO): YES